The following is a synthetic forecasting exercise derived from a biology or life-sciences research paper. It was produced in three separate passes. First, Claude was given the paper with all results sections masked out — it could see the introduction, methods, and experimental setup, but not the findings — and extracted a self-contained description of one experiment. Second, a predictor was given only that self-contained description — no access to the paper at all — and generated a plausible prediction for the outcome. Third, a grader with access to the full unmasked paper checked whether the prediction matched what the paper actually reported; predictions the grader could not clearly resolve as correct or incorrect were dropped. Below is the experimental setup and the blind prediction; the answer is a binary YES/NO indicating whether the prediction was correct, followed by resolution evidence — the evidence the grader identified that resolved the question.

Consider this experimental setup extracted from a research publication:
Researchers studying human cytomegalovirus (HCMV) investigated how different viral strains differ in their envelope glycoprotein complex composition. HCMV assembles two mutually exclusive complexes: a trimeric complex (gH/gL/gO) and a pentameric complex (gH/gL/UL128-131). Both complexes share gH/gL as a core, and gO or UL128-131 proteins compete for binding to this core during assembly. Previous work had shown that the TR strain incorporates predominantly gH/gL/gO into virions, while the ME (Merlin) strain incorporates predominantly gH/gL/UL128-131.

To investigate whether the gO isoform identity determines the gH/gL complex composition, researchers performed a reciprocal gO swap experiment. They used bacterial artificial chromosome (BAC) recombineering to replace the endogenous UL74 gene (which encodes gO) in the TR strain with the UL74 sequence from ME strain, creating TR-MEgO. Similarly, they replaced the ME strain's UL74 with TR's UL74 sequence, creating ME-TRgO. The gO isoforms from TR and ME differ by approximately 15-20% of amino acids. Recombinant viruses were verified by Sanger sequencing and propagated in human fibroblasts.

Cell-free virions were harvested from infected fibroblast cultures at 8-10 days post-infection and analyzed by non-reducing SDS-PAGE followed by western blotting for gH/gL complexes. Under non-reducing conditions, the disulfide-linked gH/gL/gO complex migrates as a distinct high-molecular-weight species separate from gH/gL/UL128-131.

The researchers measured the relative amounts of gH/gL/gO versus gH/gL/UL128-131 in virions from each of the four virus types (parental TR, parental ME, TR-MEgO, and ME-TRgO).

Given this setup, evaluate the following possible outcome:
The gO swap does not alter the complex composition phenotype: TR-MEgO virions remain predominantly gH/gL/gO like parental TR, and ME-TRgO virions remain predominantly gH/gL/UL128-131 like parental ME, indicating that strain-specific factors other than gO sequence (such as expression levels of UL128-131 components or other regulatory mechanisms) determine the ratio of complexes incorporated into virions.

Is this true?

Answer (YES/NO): YES